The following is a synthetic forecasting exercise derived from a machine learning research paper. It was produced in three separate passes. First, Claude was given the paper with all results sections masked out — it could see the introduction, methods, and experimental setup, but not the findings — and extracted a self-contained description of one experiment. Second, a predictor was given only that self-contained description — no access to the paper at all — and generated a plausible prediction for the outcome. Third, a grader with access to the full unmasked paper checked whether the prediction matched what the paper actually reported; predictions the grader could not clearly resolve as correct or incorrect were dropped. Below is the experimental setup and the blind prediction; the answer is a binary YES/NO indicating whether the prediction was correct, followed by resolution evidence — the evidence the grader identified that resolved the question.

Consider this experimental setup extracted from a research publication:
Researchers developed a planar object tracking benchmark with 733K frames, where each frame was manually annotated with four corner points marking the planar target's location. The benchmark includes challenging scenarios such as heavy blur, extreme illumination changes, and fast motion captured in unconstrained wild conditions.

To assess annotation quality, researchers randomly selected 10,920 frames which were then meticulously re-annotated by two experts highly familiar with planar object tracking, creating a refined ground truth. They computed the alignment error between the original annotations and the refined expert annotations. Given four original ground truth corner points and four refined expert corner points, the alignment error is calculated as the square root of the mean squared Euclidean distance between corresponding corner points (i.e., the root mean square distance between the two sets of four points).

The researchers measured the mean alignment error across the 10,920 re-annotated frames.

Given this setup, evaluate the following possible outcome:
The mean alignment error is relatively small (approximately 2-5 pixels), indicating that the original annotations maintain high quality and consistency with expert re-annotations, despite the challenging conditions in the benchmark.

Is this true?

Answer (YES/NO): NO